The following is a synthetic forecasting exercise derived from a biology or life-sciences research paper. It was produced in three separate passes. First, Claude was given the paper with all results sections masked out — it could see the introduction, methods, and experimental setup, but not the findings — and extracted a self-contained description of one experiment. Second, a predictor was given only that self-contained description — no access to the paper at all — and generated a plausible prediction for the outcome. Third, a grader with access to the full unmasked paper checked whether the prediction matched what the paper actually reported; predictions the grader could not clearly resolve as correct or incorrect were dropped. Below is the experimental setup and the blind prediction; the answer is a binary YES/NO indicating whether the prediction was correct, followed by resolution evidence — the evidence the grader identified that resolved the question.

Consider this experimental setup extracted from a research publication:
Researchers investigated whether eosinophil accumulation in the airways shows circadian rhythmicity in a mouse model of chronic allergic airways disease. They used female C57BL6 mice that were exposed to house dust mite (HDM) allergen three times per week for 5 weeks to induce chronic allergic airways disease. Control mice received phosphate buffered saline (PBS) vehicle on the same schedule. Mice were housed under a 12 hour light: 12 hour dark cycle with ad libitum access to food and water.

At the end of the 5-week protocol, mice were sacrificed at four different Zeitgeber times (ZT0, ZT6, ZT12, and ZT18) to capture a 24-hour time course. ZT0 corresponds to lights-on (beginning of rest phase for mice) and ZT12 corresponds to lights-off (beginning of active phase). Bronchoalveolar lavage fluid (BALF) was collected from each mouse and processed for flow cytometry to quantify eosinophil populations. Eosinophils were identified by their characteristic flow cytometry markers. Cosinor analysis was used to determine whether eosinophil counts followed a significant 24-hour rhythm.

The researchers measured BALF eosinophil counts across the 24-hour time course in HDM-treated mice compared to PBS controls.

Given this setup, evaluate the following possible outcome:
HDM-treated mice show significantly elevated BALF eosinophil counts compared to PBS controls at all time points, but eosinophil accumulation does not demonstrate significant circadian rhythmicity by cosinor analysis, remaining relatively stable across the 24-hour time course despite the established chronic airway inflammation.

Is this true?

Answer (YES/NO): NO